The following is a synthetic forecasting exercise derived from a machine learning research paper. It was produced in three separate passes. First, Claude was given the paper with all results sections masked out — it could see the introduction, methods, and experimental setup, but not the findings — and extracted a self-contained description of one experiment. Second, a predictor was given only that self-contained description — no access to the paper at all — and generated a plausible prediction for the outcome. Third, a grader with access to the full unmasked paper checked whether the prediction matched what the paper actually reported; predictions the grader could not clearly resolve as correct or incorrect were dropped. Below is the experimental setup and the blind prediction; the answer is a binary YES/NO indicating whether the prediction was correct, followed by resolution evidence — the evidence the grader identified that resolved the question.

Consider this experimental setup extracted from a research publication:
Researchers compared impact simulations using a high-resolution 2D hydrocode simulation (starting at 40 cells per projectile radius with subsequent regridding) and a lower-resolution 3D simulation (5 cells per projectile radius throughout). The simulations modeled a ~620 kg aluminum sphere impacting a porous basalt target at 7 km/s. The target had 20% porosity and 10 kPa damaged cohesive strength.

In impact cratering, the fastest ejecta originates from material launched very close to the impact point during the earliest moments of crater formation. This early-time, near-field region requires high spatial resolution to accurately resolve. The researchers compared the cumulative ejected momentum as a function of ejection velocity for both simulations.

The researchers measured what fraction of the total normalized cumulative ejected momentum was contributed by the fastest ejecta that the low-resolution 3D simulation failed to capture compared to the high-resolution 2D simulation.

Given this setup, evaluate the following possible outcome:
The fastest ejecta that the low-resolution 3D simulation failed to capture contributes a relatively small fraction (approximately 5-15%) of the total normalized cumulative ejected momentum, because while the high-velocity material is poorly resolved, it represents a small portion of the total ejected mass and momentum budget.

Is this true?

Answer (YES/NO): YES